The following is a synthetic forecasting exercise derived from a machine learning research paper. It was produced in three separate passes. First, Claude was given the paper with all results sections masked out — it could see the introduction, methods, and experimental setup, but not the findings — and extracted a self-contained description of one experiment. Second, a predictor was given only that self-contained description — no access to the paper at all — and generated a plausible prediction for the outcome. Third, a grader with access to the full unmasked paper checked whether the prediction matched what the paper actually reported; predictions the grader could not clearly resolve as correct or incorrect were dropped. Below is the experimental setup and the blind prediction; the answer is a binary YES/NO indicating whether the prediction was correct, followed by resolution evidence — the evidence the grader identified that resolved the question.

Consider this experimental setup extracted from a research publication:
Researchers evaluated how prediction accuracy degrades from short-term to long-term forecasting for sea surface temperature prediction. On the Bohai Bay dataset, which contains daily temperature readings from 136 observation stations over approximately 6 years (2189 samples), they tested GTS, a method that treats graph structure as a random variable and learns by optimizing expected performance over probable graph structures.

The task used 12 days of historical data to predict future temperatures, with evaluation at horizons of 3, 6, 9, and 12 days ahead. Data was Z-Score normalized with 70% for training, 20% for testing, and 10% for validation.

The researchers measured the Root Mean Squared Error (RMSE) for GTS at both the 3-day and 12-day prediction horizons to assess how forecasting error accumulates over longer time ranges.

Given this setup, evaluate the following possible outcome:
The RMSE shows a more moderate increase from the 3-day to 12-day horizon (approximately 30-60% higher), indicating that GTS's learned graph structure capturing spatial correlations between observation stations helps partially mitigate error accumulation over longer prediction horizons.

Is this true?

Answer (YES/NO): YES